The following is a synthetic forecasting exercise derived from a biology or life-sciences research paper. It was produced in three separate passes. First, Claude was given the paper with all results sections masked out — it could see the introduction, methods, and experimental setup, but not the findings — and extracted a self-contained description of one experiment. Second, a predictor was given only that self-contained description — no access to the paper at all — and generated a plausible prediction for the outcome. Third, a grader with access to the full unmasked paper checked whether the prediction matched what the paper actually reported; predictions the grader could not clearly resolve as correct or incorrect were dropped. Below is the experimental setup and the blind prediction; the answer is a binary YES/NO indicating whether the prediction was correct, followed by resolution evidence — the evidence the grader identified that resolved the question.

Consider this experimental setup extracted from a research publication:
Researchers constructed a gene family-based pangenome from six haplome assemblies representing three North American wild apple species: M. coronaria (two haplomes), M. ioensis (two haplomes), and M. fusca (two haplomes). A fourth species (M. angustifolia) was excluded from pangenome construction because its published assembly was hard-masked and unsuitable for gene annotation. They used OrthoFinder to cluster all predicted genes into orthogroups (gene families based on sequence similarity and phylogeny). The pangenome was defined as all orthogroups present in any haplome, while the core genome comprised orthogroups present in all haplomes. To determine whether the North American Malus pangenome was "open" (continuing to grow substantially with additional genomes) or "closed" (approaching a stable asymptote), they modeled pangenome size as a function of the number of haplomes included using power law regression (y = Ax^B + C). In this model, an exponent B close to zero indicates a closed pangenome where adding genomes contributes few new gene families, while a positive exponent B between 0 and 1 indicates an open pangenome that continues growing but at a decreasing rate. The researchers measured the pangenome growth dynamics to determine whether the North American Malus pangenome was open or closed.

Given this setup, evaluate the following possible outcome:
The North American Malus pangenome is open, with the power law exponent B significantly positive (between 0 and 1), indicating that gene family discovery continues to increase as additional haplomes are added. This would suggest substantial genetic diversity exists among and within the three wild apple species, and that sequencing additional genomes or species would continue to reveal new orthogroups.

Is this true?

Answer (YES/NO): YES